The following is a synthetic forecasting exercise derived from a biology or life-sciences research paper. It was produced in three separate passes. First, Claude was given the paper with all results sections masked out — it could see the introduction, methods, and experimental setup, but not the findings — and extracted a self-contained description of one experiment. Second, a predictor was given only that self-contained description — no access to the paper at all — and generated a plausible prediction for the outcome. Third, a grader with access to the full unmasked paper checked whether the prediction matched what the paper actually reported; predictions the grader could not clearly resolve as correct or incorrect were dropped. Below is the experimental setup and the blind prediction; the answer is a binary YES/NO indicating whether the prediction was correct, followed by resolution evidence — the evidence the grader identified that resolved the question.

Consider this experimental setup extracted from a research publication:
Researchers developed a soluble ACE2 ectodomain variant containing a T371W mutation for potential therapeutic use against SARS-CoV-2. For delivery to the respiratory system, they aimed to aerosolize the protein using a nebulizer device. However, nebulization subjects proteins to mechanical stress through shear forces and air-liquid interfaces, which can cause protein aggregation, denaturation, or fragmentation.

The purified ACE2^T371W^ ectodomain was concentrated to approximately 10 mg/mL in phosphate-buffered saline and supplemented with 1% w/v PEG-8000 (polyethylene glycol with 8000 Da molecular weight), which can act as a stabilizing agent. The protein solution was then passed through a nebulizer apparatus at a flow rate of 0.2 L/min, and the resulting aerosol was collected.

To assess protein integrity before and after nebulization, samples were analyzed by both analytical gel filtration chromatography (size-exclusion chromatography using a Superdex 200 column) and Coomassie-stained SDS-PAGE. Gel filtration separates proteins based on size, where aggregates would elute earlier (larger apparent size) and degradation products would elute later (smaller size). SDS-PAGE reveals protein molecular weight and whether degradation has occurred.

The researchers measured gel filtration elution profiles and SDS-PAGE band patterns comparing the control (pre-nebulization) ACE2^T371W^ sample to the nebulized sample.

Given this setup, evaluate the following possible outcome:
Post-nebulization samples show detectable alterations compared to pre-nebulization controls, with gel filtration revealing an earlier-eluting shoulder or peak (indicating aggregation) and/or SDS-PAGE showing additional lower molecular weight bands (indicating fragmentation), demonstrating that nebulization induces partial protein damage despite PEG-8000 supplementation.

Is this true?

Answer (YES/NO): NO